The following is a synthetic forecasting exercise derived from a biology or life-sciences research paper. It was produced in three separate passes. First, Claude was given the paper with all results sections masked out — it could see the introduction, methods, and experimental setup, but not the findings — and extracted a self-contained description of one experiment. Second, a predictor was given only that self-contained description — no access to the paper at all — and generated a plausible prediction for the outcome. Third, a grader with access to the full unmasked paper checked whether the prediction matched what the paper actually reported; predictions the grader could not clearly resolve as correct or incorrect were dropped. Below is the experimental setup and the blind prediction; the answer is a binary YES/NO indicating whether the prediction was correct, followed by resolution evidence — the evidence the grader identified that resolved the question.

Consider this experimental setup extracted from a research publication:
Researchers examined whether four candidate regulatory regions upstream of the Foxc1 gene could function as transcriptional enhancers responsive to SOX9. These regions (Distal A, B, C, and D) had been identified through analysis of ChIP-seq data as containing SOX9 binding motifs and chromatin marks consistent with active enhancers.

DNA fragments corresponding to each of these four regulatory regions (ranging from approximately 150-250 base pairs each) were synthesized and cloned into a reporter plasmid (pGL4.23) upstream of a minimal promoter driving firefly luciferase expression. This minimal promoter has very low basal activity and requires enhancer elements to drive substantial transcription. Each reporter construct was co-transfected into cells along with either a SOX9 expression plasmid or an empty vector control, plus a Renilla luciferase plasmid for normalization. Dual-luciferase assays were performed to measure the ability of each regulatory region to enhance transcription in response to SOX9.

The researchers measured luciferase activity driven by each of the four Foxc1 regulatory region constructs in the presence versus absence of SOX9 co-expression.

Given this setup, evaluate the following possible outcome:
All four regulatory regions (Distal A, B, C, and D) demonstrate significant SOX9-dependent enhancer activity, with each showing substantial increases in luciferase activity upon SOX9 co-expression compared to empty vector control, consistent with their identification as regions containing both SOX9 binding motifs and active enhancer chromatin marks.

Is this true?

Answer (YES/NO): NO